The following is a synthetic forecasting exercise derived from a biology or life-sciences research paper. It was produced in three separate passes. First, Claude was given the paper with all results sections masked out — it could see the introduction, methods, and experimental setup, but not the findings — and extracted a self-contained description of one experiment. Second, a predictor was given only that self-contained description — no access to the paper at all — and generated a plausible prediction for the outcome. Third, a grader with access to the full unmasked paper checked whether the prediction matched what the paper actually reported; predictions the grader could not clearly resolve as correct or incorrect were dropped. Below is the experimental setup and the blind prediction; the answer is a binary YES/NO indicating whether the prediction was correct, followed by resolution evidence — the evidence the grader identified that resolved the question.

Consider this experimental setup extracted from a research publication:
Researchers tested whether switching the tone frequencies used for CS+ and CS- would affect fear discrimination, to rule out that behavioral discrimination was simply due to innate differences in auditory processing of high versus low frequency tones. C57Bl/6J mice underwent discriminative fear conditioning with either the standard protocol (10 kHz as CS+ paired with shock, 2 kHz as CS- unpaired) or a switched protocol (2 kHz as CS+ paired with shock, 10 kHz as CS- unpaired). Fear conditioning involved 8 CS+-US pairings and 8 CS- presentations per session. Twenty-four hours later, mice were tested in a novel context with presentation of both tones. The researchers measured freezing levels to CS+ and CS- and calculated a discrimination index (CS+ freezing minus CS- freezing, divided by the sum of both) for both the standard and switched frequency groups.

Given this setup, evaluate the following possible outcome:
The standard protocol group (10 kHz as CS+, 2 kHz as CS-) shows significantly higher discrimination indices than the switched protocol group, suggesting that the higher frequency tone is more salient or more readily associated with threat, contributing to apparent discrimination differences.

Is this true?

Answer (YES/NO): NO